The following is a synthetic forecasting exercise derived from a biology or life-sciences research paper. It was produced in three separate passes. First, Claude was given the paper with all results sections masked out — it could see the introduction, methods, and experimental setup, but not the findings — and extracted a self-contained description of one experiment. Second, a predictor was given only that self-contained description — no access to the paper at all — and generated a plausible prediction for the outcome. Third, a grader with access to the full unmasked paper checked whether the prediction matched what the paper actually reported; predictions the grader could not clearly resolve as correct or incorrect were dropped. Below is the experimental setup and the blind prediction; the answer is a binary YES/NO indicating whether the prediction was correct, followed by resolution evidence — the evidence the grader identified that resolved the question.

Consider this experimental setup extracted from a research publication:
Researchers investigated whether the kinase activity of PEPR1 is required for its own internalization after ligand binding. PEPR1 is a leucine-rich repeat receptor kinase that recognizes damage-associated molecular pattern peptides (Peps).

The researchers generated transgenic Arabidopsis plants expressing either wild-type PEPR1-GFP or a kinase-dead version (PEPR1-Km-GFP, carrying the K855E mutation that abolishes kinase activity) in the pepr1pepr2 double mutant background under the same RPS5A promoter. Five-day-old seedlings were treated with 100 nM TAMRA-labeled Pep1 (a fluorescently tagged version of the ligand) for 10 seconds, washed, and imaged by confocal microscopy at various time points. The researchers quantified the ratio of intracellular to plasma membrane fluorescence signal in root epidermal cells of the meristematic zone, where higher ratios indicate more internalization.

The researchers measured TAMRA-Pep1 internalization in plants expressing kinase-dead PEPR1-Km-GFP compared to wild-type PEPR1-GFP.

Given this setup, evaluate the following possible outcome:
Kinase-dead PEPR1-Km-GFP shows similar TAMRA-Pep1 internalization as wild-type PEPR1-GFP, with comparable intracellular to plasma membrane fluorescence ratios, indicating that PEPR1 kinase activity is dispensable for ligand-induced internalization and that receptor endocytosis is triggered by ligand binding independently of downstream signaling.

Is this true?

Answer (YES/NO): NO